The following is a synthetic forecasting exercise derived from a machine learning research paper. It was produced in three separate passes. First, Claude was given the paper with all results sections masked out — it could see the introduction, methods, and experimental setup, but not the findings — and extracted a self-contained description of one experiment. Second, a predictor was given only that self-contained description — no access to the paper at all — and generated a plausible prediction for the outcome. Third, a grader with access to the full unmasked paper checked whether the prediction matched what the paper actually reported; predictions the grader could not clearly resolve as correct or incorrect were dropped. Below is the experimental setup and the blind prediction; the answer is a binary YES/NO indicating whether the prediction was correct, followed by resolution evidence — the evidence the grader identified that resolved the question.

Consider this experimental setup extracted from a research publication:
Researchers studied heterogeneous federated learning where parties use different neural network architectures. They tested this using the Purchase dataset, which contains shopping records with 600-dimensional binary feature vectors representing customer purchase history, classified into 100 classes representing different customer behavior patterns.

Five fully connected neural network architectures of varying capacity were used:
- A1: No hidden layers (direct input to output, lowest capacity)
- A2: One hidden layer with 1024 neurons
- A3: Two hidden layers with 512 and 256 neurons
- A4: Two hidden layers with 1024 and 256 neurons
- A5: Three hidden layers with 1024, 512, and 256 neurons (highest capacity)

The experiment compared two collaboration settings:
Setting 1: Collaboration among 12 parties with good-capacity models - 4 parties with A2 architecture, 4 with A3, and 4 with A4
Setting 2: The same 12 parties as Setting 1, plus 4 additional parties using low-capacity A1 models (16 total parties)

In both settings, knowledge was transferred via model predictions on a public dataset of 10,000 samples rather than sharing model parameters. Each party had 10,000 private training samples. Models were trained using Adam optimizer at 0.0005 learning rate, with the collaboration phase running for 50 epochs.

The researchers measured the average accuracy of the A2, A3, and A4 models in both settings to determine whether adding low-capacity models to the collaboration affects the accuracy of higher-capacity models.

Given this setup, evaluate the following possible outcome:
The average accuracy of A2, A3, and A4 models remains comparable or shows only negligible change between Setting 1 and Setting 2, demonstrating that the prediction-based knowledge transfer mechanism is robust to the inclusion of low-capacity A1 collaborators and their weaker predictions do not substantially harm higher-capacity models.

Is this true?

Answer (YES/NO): YES